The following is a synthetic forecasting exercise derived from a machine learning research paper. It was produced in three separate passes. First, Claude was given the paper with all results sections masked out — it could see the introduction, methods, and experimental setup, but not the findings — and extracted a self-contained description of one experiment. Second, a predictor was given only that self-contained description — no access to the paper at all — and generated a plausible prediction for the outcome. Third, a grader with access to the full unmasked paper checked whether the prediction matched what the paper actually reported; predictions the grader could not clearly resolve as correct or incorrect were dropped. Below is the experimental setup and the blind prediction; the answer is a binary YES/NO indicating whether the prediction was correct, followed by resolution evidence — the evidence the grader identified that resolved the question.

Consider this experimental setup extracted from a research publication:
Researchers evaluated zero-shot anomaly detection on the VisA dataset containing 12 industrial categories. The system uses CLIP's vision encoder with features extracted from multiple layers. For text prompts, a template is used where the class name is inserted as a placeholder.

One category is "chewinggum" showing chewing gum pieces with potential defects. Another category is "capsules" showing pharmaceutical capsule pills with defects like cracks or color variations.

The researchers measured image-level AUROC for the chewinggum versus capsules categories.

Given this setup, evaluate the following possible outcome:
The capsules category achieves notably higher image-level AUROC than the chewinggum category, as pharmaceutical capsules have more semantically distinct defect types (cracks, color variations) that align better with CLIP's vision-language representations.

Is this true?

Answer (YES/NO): NO